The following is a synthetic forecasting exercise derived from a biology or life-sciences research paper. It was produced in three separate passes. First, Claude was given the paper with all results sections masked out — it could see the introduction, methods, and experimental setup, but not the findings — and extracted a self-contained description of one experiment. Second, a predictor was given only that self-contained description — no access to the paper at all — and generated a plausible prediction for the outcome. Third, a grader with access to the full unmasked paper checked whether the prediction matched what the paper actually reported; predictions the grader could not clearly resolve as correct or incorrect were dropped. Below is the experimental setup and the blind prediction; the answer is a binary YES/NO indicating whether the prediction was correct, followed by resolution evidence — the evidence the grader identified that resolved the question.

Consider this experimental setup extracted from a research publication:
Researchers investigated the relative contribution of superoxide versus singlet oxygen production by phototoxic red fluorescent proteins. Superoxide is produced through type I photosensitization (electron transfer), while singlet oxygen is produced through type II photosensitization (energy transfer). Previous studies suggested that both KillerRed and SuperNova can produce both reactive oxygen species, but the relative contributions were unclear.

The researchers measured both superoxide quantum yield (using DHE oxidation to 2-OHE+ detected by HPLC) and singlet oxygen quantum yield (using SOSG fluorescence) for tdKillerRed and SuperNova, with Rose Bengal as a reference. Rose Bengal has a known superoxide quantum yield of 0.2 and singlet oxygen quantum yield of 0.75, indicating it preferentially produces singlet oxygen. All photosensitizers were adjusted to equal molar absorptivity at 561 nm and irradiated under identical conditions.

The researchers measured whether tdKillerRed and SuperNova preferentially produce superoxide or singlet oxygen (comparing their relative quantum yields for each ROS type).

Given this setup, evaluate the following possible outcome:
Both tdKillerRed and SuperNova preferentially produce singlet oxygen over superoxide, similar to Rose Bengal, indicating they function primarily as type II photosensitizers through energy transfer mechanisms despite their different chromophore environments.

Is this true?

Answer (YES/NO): YES